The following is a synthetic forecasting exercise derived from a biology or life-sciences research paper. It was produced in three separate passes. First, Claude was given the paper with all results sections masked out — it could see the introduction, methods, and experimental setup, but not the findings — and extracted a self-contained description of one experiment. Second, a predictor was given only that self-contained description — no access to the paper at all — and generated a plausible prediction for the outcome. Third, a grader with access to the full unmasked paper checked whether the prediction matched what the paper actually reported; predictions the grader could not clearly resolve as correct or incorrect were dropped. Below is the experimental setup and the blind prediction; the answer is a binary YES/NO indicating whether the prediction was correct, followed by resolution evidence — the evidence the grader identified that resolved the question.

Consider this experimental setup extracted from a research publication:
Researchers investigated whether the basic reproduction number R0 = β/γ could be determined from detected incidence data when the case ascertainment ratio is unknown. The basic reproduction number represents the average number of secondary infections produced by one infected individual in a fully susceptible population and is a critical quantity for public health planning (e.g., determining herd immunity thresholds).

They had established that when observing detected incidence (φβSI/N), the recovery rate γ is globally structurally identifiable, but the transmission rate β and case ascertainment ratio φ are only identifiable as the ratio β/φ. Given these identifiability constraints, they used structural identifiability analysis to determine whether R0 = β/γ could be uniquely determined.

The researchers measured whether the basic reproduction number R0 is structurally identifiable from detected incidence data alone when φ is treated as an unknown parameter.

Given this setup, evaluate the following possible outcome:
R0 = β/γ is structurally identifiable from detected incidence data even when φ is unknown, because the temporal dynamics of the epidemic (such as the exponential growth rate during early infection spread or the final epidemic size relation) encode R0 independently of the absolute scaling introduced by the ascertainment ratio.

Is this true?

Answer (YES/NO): NO